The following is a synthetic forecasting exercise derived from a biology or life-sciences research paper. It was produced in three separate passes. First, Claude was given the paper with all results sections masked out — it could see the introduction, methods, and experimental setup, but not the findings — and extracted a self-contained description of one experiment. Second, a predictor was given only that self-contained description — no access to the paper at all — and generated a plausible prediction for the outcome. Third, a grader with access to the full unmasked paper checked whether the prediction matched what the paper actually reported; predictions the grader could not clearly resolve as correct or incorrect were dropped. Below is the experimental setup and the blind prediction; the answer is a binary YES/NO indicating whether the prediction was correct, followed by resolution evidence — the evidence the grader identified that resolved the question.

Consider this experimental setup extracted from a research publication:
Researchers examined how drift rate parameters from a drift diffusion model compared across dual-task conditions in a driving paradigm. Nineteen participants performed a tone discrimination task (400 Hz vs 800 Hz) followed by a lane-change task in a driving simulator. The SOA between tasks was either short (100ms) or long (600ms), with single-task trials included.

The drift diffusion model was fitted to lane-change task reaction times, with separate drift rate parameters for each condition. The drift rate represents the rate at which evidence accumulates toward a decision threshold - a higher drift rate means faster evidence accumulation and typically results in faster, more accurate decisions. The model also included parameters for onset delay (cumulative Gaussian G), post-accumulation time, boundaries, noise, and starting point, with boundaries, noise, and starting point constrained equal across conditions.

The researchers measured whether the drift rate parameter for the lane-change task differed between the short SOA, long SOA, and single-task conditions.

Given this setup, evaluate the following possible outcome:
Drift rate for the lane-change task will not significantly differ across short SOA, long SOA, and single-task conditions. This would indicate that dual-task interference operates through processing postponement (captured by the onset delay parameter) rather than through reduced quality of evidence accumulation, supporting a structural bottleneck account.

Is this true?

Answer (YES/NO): NO